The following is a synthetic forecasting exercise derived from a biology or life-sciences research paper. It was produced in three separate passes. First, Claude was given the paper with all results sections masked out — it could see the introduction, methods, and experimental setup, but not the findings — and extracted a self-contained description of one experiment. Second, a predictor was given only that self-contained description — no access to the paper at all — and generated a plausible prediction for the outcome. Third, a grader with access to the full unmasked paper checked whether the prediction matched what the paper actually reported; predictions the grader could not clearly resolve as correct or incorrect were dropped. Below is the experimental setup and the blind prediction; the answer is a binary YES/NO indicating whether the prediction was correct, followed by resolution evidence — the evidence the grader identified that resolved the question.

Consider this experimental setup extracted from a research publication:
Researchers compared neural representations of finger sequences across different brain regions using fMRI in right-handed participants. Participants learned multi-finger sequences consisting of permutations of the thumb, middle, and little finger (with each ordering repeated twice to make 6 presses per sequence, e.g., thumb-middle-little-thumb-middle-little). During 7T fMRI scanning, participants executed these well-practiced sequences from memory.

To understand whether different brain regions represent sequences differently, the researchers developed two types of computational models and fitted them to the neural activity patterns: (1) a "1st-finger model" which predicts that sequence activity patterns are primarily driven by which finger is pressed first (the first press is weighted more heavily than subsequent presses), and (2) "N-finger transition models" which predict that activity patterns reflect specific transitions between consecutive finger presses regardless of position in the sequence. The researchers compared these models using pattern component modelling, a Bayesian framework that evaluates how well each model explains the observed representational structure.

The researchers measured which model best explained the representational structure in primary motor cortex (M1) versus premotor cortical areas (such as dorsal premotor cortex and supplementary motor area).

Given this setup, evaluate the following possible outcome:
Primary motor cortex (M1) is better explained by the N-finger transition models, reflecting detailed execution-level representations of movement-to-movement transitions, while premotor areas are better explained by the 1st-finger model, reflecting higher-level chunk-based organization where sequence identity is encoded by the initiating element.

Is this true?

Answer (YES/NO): NO